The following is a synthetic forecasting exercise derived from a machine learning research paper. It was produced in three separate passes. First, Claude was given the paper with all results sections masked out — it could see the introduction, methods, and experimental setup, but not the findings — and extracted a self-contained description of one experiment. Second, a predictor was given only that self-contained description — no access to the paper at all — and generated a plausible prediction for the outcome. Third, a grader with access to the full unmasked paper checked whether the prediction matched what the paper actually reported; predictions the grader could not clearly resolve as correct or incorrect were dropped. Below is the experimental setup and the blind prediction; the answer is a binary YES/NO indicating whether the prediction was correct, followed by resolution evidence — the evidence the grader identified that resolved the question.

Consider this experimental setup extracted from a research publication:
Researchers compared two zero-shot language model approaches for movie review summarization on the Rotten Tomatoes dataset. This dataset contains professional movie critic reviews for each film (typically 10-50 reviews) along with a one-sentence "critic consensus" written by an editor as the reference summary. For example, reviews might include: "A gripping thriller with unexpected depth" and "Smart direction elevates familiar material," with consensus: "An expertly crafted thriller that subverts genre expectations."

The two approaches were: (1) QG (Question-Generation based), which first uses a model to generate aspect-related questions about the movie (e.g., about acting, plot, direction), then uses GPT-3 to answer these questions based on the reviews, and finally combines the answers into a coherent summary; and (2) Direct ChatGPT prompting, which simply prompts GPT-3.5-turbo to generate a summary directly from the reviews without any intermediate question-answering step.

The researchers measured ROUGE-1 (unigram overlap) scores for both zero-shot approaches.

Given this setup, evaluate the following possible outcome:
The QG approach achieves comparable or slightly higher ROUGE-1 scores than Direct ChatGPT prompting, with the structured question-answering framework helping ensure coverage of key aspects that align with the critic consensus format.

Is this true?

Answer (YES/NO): NO